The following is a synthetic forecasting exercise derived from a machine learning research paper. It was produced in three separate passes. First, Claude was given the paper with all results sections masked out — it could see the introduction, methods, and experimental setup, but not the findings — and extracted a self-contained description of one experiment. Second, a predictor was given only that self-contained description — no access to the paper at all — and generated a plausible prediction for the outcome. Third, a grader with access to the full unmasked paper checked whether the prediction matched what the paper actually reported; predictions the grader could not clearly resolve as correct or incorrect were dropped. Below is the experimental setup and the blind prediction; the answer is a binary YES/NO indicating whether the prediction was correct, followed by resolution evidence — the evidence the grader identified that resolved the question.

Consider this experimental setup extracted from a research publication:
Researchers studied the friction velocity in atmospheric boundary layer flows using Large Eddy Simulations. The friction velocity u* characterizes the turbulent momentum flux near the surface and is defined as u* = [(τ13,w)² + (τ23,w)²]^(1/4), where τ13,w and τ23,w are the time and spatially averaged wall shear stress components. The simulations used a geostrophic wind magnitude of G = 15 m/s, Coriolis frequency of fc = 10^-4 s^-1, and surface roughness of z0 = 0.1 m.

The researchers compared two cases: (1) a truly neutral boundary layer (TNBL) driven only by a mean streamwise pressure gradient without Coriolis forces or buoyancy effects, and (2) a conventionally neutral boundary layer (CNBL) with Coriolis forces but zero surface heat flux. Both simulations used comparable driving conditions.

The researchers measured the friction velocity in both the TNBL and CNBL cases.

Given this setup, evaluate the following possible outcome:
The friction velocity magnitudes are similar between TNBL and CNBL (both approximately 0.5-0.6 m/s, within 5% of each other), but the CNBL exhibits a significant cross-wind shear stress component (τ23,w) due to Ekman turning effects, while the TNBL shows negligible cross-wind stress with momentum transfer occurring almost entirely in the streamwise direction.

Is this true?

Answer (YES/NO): NO